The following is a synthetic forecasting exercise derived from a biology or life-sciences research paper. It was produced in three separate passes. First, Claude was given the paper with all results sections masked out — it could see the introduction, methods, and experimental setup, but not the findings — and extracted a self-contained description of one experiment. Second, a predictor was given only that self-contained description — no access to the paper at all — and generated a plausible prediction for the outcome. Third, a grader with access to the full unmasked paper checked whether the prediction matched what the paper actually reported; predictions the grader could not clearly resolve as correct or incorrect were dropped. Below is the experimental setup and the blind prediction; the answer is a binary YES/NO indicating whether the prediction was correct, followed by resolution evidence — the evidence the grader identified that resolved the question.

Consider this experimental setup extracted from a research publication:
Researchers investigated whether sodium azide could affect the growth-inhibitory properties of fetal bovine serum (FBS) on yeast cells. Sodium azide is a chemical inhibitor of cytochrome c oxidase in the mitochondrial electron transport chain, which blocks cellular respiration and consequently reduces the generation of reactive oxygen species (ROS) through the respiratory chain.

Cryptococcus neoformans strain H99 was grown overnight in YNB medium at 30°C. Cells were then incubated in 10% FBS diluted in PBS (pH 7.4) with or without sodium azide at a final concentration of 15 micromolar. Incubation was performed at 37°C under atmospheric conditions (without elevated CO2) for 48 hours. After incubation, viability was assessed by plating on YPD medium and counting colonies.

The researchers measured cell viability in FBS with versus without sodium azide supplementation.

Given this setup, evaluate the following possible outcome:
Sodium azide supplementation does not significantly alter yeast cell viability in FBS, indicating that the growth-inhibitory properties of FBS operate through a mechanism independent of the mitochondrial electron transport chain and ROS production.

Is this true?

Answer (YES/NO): NO